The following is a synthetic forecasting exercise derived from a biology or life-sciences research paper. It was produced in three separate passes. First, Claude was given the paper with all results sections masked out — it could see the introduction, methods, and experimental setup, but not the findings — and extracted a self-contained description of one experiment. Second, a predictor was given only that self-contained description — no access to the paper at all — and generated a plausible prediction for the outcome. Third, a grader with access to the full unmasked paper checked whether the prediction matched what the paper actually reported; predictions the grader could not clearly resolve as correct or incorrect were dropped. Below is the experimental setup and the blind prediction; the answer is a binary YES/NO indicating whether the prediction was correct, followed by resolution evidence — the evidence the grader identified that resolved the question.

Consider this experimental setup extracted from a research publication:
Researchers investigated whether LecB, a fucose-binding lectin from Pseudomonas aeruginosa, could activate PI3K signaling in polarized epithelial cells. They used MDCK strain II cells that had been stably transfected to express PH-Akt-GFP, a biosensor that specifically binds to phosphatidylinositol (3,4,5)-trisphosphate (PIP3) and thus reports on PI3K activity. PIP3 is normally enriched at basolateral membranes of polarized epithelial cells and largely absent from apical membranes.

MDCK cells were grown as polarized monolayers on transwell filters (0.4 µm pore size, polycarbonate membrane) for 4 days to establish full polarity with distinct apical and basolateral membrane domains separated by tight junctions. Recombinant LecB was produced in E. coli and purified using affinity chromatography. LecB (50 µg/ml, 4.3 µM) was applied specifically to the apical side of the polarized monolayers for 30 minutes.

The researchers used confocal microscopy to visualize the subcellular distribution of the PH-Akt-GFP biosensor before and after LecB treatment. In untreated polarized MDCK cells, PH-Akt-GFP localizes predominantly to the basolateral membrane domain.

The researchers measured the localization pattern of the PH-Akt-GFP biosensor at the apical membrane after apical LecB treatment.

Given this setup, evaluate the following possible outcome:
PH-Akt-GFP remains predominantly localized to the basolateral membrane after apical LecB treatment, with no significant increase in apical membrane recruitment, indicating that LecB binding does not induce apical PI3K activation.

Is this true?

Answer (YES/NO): NO